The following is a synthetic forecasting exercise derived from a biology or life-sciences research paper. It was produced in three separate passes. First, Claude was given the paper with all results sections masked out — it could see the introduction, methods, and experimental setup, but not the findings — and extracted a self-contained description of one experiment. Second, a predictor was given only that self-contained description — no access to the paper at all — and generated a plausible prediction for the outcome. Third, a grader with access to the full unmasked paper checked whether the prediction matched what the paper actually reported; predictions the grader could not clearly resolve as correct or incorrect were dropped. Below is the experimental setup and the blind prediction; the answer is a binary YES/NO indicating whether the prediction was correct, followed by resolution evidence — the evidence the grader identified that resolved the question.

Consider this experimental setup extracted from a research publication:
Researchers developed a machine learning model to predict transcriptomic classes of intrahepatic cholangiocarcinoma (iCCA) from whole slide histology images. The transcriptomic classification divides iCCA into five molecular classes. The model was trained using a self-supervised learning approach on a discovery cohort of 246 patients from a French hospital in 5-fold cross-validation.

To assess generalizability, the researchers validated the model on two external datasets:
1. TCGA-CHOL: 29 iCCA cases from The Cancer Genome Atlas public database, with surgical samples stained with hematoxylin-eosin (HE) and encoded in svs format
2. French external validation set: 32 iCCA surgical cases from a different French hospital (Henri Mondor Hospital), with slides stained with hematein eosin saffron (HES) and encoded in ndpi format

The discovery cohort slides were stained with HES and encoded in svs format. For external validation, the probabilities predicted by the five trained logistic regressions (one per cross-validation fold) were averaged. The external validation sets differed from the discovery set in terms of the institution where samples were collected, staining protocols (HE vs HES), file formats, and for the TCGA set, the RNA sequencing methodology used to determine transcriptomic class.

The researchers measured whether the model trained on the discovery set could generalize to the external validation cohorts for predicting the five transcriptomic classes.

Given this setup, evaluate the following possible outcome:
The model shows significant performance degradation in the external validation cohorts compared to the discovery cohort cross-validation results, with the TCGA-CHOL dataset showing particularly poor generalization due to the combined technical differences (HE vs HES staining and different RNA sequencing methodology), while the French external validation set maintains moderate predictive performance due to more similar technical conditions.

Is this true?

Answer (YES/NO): NO